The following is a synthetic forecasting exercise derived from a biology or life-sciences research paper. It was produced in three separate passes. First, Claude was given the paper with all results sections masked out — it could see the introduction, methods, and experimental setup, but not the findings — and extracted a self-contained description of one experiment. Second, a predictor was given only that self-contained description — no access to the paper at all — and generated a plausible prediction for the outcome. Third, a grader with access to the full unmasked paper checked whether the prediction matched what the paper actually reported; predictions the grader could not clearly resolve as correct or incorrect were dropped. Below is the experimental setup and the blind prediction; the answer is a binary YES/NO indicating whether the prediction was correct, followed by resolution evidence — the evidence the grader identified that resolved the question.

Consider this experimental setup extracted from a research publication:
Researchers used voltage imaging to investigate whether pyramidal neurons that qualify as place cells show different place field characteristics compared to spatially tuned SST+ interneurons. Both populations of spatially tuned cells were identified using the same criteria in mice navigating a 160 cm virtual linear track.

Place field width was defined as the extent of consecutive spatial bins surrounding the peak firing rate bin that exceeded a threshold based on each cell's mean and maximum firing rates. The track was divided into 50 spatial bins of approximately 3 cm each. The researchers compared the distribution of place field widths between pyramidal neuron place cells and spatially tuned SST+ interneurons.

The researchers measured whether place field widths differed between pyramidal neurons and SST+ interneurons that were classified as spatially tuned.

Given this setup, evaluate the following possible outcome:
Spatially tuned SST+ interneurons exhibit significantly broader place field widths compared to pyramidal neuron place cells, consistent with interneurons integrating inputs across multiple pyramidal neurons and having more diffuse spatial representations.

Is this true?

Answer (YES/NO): NO